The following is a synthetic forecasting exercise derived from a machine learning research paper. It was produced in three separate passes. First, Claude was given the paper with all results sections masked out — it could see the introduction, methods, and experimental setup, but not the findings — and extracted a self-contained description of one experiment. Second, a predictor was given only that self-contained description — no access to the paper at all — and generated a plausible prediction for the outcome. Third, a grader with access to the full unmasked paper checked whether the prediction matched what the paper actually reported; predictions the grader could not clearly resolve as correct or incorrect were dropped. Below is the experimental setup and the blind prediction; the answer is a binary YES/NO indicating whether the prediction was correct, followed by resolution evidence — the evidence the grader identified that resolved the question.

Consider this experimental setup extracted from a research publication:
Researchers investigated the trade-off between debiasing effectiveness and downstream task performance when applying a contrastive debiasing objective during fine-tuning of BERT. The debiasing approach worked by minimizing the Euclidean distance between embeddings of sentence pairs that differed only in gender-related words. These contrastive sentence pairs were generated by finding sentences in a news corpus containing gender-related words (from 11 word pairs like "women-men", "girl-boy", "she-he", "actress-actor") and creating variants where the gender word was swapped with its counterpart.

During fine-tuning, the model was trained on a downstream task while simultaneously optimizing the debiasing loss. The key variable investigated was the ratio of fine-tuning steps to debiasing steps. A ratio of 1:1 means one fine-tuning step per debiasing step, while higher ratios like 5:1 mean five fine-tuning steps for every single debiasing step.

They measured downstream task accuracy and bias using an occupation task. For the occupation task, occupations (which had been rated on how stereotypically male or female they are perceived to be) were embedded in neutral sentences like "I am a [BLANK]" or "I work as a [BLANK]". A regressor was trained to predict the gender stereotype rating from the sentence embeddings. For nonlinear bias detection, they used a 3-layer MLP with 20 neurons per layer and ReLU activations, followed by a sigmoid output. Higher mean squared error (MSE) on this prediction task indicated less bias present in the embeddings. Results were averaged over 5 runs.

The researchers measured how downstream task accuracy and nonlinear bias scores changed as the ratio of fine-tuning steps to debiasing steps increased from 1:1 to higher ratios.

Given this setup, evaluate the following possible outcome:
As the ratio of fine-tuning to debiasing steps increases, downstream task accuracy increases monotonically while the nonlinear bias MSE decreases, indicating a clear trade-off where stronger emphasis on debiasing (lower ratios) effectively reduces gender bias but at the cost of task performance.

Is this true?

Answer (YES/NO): NO